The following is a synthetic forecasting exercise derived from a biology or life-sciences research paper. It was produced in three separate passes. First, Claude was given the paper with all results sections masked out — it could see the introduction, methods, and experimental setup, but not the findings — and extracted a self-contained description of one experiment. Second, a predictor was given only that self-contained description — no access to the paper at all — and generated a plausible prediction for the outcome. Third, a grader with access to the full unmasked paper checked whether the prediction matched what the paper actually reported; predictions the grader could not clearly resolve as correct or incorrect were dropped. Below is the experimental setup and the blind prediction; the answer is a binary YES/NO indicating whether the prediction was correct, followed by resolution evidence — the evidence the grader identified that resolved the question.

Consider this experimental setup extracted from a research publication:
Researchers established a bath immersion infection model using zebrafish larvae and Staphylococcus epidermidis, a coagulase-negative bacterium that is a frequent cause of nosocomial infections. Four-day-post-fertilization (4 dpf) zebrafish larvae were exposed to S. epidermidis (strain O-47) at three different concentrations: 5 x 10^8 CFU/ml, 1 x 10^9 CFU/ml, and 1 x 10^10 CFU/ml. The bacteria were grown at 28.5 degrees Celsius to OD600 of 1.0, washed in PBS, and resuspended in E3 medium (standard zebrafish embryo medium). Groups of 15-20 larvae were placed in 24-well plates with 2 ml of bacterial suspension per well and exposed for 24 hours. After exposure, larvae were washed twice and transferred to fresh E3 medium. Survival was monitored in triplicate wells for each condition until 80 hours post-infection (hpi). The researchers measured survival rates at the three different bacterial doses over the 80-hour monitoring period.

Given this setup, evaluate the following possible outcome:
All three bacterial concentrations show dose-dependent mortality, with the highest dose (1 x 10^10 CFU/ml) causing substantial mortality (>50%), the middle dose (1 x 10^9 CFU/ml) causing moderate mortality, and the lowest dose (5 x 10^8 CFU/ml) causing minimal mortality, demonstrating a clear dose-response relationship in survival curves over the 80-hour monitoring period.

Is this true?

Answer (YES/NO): NO